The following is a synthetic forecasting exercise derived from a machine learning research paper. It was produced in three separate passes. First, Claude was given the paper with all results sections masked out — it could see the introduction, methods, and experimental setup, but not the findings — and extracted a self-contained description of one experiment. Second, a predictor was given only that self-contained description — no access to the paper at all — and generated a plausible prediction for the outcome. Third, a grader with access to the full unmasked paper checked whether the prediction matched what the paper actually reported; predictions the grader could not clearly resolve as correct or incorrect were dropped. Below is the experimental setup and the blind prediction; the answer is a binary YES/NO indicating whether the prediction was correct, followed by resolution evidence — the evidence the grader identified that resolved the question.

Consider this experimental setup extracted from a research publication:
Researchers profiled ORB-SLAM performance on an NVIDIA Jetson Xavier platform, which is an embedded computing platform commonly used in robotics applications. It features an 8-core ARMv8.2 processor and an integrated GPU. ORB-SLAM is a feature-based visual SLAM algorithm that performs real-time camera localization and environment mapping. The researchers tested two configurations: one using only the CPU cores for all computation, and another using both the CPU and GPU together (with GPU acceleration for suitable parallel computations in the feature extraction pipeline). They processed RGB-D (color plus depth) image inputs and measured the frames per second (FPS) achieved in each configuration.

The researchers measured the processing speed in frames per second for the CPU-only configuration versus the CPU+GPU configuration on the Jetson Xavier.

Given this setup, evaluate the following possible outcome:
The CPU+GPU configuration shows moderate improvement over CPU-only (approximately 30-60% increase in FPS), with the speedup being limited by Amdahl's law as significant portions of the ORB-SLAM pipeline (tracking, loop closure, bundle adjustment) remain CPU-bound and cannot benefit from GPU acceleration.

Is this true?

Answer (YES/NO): NO